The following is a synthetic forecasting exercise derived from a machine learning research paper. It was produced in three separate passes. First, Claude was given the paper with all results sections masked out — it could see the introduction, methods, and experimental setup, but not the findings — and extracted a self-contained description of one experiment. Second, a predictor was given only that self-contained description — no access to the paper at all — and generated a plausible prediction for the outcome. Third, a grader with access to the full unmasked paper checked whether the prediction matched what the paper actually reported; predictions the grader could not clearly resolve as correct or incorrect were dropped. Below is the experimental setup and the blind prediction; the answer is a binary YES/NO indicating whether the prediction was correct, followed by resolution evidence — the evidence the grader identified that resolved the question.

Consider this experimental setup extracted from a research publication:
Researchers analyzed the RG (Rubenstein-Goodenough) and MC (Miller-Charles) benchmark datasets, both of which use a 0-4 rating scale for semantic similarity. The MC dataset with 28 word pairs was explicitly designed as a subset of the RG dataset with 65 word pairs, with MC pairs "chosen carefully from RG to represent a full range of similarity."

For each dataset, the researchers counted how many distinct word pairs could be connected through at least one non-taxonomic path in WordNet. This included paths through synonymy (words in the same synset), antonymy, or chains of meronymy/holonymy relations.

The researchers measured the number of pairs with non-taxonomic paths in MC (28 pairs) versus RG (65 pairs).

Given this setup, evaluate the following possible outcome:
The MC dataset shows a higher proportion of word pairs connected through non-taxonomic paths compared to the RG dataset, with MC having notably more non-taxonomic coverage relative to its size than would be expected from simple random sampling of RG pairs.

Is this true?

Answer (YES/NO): NO